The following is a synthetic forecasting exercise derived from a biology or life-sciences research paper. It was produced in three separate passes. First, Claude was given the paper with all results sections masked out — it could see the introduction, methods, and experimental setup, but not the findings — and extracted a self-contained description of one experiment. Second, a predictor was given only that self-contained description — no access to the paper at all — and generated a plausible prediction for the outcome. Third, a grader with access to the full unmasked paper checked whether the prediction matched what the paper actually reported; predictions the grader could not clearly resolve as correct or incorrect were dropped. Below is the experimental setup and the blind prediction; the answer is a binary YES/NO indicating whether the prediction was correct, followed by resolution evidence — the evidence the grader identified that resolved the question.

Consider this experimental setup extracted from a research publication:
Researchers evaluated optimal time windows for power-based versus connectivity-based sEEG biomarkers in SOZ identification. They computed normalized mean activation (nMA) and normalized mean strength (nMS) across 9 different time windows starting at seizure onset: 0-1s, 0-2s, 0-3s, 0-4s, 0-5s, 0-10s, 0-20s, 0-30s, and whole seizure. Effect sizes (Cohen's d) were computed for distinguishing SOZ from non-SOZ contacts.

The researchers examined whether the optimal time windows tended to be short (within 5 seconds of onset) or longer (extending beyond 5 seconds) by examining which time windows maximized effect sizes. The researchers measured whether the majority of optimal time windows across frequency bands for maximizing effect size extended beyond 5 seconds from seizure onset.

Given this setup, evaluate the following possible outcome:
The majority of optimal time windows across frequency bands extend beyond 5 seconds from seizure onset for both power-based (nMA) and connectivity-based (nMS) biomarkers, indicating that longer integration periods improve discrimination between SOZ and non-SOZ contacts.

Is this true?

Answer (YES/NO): NO